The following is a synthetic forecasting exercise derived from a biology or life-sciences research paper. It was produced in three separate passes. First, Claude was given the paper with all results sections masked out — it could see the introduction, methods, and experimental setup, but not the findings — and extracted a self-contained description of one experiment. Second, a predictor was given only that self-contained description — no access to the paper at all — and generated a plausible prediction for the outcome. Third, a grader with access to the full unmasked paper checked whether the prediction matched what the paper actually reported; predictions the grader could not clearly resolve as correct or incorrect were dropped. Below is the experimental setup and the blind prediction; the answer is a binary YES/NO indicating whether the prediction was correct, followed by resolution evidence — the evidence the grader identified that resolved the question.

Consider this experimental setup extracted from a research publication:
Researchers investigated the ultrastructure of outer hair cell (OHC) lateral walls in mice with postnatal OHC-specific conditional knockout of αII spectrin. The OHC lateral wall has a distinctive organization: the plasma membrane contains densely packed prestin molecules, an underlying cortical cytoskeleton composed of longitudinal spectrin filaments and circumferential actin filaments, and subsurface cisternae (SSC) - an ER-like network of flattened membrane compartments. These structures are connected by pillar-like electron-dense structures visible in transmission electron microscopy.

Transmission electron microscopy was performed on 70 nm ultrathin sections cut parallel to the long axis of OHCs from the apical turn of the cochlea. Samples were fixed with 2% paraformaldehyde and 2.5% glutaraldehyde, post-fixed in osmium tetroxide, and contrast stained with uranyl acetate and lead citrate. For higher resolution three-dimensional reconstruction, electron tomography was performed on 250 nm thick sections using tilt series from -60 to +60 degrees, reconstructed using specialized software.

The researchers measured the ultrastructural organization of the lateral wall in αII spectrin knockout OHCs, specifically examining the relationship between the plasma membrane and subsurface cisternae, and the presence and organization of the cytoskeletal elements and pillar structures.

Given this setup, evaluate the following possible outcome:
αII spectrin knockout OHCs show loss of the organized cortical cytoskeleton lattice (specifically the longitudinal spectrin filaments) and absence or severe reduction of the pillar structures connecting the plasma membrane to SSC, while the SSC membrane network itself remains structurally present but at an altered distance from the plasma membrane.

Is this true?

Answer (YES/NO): YES